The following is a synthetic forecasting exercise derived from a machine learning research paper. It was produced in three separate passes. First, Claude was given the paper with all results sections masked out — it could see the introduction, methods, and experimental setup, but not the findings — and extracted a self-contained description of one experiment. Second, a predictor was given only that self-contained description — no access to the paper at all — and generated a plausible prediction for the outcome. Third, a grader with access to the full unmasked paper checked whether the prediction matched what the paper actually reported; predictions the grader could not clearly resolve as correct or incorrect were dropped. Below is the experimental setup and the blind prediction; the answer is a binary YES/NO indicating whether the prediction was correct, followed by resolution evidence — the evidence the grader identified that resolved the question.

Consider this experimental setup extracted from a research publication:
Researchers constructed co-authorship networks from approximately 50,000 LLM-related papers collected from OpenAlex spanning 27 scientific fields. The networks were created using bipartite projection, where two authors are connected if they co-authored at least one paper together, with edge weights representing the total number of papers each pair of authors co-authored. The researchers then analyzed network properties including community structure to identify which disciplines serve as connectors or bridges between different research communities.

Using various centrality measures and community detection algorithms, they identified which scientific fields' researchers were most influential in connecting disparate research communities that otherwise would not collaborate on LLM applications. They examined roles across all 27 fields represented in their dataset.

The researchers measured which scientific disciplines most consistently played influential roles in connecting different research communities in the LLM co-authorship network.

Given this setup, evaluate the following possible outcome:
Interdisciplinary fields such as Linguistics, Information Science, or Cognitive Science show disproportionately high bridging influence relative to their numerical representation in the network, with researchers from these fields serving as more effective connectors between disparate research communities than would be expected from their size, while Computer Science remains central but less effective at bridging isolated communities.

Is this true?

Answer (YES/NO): NO